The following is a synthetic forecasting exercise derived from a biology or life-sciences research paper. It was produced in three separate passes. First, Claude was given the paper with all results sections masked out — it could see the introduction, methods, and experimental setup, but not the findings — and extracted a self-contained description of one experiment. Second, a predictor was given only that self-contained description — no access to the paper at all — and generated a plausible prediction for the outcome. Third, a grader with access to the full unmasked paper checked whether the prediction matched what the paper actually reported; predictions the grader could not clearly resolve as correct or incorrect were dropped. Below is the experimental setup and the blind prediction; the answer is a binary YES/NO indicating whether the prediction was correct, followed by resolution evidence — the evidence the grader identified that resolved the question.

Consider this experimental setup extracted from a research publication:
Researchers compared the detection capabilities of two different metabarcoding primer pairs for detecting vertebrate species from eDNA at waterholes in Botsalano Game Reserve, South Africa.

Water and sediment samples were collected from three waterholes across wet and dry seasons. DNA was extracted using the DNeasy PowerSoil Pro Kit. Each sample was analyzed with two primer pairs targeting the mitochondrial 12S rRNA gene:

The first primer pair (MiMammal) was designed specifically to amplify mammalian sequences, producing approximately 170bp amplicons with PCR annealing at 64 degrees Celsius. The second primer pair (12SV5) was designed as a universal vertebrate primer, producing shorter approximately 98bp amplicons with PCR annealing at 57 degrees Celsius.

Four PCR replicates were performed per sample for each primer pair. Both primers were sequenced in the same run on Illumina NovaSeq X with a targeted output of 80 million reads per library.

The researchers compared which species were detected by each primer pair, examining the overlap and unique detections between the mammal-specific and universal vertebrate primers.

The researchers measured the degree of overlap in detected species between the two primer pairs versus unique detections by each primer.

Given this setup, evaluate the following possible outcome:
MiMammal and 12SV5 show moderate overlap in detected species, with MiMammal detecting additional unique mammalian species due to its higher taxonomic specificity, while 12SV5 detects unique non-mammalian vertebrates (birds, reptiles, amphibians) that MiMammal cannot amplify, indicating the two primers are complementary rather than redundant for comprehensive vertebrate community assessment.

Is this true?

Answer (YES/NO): NO